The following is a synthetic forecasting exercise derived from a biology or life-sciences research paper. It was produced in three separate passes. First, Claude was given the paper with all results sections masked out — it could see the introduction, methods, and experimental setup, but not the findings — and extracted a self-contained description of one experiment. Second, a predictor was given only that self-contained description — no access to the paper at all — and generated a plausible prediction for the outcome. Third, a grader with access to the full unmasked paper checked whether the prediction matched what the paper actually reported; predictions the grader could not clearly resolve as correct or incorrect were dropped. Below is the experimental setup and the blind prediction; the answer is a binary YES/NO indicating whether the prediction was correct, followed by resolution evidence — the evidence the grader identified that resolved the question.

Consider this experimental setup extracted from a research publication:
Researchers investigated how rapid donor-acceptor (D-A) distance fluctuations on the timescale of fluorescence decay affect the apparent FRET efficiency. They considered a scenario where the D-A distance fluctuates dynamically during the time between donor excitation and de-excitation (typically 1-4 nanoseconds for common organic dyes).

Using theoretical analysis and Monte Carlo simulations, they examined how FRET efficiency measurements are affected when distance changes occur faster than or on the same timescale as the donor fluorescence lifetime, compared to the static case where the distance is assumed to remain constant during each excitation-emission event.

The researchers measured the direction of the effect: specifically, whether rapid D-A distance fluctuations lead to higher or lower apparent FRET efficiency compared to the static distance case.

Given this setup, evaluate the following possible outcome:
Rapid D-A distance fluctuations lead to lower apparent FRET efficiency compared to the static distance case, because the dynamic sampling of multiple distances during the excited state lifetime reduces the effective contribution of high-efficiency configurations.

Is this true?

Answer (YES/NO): NO